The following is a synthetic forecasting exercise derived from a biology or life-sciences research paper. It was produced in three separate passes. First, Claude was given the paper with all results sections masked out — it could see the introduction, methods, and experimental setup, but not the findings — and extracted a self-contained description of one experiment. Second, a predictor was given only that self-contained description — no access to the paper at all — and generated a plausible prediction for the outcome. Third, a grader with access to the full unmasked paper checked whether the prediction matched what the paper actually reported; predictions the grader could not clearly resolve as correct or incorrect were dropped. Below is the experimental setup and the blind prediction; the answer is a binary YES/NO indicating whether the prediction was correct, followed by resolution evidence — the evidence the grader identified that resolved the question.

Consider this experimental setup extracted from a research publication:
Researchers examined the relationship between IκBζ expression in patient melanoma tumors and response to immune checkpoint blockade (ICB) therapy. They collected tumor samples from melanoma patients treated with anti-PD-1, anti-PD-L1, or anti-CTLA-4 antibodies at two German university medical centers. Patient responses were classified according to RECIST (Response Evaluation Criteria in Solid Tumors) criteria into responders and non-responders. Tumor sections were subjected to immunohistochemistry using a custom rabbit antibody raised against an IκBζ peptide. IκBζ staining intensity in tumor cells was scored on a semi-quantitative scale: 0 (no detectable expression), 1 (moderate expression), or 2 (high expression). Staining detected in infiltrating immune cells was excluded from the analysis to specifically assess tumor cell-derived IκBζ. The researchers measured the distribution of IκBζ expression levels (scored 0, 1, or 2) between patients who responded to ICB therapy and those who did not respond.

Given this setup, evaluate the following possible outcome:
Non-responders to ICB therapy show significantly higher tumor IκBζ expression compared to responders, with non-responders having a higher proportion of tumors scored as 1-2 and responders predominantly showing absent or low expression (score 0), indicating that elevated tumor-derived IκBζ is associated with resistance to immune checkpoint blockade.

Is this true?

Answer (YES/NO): YES